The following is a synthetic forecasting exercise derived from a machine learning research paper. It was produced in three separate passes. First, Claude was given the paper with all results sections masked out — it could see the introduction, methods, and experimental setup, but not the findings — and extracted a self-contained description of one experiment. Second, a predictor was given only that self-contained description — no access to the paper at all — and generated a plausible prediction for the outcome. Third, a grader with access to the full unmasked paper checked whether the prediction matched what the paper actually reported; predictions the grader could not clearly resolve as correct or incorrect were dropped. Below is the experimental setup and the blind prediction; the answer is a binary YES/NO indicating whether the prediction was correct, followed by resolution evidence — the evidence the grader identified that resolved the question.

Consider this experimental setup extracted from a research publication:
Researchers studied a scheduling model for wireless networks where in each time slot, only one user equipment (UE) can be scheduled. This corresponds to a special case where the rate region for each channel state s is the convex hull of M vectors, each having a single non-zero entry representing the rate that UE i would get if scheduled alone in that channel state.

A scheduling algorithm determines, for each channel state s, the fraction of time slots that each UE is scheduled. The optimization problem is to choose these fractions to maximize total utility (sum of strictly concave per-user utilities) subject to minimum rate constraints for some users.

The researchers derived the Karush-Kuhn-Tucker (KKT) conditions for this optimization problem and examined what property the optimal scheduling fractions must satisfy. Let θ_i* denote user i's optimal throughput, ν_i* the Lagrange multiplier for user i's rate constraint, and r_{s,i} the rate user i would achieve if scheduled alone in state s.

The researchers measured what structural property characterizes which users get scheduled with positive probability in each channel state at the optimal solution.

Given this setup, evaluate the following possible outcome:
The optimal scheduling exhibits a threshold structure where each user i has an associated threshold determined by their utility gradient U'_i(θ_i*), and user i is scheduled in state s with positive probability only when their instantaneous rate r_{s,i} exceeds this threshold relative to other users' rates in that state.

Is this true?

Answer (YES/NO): NO